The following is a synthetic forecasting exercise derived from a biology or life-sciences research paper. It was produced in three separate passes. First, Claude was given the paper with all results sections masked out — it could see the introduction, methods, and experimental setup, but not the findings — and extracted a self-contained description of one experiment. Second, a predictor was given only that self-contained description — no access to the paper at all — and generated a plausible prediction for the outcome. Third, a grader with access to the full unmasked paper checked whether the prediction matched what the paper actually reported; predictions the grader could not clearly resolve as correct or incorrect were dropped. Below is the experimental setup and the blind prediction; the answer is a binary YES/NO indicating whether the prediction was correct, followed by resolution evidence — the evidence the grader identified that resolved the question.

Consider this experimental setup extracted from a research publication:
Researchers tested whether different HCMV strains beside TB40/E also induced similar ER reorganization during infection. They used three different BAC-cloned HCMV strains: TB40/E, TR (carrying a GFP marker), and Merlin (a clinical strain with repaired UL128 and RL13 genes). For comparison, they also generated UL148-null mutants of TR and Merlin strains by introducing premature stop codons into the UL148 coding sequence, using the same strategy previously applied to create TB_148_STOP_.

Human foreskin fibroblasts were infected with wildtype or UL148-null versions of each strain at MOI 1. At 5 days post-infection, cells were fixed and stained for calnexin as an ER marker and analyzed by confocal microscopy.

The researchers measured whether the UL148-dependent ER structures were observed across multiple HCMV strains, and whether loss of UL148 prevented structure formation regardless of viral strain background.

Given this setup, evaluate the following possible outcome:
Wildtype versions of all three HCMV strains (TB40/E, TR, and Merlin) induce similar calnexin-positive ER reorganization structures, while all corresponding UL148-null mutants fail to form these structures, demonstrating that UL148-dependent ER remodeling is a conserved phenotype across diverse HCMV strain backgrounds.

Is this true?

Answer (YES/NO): YES